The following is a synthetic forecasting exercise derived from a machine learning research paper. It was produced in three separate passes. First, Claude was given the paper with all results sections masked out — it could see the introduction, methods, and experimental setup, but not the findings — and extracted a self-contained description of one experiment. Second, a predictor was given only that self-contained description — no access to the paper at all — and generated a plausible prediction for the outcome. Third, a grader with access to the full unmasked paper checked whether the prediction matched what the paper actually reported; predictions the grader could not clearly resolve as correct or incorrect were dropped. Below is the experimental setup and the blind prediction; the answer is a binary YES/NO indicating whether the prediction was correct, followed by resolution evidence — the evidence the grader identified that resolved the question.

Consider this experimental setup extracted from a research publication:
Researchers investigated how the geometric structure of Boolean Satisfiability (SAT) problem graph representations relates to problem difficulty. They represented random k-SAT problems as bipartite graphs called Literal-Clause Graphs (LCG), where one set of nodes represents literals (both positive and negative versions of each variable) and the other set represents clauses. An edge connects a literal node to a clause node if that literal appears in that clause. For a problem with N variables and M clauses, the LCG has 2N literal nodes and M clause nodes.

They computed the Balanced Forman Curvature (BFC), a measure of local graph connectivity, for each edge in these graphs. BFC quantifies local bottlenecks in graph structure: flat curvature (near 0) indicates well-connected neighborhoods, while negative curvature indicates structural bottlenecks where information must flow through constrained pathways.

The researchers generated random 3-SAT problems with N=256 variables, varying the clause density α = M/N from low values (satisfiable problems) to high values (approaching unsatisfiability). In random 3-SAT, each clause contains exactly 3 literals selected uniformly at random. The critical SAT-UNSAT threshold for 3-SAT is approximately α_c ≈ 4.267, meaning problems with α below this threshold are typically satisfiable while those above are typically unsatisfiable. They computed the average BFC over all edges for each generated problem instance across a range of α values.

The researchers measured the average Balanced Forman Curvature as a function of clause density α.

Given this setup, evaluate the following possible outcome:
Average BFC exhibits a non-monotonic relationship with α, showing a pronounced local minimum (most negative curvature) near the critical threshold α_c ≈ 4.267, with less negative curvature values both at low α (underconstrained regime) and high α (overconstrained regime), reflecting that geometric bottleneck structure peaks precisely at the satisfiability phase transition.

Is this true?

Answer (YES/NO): NO